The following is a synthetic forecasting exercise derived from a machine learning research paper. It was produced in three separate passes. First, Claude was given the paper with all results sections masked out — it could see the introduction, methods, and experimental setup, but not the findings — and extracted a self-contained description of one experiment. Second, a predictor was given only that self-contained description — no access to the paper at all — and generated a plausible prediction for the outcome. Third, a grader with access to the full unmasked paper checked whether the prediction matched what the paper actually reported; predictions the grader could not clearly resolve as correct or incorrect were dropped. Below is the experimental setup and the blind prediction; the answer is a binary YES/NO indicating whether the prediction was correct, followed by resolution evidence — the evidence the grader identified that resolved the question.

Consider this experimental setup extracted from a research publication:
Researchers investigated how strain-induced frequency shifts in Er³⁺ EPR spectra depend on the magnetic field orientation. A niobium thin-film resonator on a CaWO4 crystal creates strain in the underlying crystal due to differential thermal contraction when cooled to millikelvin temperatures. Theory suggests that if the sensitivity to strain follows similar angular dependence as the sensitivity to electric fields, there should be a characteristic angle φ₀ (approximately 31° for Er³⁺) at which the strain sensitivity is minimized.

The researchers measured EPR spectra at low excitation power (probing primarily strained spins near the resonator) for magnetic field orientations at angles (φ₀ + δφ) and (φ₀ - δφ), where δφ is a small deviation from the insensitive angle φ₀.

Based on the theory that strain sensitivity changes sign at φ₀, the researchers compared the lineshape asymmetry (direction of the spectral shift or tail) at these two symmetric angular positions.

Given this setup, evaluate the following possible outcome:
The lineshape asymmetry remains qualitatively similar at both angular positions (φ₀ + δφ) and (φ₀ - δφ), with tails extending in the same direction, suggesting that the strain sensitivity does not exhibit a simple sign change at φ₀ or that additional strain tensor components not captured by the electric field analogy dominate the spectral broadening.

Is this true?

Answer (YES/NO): NO